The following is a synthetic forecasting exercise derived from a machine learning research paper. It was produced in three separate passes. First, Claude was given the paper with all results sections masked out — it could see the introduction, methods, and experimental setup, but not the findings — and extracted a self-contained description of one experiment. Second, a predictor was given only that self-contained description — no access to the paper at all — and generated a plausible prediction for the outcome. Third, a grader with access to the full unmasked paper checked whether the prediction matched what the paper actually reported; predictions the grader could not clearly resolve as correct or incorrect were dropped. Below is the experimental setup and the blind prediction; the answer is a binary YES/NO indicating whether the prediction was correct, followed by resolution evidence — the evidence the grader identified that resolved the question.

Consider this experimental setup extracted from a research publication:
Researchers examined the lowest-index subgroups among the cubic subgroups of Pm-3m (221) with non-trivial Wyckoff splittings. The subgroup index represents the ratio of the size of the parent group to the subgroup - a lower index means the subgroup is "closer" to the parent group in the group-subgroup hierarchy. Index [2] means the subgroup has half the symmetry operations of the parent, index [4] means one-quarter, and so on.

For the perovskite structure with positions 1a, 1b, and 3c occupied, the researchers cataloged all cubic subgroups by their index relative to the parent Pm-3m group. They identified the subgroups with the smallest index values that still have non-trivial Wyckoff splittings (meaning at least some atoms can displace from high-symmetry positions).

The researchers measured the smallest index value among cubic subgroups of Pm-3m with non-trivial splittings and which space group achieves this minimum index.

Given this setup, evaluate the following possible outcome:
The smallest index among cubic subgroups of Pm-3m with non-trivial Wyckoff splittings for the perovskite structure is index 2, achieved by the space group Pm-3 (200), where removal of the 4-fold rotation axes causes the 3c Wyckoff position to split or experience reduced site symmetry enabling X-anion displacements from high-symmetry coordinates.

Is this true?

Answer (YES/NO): NO